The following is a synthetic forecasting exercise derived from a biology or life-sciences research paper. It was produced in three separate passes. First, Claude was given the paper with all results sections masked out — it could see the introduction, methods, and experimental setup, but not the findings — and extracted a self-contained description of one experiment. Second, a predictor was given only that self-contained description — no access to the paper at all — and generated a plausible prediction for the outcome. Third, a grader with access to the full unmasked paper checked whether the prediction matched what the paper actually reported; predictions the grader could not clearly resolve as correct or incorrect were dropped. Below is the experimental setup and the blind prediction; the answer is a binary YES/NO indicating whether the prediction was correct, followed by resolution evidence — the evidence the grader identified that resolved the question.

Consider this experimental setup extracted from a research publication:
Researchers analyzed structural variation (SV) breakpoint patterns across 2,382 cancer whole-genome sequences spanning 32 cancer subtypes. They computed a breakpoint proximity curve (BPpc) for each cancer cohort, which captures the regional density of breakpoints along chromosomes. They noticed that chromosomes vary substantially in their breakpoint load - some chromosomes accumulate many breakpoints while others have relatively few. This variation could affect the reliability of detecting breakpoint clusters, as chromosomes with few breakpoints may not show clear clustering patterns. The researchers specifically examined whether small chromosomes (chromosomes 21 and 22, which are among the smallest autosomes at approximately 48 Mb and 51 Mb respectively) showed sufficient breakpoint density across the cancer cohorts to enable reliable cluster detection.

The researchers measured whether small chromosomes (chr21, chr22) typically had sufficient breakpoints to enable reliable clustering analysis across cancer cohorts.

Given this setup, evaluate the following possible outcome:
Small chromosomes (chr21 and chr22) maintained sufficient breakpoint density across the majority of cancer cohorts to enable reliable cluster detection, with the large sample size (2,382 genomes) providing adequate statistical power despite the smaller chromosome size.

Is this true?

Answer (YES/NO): NO